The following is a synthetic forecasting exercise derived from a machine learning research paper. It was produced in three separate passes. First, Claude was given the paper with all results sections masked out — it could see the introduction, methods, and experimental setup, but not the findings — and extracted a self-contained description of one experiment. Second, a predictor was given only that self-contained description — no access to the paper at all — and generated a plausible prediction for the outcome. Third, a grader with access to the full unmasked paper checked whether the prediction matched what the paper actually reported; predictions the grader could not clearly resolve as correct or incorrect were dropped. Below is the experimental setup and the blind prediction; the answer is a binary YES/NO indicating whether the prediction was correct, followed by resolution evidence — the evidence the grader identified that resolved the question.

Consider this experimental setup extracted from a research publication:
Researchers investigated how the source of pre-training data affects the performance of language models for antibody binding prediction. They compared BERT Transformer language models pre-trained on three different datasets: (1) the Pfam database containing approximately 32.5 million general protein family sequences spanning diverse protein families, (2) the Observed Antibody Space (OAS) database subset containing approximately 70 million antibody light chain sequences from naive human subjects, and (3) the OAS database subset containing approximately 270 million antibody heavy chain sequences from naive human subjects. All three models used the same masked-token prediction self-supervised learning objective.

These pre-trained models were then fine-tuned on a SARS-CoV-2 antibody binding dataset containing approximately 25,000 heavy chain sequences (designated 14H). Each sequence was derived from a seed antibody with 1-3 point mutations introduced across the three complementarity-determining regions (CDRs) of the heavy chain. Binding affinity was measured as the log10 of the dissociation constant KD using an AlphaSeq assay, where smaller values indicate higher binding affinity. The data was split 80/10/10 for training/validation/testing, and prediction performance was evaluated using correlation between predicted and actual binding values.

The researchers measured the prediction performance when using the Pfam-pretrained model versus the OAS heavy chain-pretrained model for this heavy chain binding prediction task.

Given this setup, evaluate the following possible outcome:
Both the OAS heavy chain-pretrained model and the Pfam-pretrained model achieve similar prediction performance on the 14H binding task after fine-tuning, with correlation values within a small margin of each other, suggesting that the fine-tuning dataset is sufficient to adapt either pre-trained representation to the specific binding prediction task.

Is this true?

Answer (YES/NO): NO